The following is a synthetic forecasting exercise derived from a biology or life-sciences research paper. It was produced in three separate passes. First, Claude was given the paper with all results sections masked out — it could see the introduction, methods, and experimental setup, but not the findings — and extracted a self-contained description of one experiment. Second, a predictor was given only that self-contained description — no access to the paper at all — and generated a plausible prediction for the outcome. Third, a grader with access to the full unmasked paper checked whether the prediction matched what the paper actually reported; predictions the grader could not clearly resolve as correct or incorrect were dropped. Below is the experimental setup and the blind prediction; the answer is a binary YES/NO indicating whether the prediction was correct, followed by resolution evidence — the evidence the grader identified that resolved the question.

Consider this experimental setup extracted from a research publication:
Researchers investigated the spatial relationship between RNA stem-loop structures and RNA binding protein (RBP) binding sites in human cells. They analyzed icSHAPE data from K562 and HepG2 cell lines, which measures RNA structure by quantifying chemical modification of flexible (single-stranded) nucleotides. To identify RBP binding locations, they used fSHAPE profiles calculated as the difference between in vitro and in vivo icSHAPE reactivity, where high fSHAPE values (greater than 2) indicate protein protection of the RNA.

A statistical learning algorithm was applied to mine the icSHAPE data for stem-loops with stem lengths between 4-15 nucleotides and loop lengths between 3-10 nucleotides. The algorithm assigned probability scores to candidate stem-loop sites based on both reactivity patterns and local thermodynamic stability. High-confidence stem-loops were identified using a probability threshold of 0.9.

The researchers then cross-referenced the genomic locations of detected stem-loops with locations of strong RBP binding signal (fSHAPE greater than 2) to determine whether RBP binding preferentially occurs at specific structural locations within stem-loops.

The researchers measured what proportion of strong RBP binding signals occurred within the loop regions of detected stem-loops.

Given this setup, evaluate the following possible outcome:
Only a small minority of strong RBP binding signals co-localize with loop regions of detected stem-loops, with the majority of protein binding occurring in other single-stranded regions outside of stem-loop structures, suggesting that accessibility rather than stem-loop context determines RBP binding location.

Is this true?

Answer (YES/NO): NO